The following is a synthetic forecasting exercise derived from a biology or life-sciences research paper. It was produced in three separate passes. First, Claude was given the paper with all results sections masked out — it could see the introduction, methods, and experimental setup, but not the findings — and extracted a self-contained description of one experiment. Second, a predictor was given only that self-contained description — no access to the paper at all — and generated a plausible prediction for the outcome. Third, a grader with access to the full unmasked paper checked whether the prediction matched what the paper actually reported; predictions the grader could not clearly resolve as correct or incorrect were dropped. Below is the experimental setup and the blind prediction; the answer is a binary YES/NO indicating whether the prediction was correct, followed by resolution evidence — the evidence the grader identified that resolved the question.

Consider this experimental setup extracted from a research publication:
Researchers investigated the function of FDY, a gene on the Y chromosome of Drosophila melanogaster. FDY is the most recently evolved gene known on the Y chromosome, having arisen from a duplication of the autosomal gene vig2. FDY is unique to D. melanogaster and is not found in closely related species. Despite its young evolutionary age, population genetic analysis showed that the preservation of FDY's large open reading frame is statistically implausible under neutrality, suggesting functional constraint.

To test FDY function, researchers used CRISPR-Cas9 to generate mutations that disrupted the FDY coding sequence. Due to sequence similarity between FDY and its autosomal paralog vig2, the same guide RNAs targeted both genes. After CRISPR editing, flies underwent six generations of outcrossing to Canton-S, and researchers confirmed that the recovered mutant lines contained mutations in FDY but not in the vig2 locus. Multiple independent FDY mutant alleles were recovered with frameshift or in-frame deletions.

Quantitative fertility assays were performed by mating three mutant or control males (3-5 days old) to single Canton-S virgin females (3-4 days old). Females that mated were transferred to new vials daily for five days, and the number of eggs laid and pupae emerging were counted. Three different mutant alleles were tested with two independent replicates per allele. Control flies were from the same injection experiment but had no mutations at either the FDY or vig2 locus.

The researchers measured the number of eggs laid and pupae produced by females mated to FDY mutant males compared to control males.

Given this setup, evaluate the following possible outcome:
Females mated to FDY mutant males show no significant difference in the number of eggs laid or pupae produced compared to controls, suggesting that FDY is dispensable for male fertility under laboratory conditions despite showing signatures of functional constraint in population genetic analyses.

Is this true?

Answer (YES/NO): YES